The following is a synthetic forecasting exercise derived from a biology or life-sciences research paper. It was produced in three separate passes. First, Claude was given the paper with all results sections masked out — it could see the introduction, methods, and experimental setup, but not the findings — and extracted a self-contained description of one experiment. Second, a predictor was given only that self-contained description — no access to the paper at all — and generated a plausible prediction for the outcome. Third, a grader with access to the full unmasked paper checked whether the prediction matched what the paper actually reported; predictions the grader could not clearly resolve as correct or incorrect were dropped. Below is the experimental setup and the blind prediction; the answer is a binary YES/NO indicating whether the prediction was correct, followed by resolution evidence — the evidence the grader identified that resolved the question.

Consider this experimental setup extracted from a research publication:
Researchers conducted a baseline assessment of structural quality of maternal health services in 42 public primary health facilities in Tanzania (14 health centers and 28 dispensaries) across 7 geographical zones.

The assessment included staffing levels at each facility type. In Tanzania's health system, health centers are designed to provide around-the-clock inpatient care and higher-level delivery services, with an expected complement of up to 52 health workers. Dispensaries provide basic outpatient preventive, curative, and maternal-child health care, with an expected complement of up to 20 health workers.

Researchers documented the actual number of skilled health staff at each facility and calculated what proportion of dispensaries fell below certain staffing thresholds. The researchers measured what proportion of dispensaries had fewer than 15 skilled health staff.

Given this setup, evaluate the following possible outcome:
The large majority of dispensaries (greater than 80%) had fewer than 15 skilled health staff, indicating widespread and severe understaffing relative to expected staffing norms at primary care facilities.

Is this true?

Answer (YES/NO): YES